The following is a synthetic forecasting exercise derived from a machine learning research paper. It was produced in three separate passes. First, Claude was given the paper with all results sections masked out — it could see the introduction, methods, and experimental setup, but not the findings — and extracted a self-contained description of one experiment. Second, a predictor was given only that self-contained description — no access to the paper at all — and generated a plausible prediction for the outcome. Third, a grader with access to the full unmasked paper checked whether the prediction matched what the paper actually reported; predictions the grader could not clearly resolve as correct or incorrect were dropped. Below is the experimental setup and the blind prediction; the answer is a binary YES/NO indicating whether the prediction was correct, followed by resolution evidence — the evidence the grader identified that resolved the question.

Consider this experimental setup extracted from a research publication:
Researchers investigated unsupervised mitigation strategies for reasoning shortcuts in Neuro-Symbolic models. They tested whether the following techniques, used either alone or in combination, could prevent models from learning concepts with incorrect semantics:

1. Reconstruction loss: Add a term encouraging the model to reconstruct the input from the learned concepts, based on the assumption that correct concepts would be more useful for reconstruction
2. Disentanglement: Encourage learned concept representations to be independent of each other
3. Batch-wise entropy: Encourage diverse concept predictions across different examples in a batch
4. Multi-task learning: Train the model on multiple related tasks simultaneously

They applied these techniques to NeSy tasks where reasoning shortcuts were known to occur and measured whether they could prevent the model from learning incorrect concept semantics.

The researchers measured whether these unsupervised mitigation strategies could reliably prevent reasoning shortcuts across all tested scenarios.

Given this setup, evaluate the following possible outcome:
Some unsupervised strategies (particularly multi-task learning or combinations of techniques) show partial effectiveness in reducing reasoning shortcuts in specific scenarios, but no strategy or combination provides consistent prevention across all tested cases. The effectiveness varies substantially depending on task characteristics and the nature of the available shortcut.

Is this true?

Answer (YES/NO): YES